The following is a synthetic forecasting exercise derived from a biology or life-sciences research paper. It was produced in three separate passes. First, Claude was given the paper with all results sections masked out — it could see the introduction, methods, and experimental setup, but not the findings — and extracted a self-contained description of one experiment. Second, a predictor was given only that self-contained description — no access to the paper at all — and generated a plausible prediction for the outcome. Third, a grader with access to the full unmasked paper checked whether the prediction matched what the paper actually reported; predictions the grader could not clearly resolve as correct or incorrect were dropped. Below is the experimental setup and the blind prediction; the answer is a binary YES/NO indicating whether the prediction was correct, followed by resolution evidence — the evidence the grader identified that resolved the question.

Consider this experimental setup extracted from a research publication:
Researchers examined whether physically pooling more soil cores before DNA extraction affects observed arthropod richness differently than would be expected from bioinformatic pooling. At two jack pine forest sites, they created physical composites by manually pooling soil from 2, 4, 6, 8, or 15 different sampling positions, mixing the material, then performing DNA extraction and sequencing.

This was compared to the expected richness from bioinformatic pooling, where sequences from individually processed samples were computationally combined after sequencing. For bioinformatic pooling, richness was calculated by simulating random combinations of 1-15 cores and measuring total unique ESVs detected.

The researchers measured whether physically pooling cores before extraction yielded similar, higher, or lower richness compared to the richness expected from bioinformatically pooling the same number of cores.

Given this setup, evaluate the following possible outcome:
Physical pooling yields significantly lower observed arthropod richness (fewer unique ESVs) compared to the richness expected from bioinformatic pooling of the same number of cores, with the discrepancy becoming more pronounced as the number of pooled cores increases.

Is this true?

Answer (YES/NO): YES